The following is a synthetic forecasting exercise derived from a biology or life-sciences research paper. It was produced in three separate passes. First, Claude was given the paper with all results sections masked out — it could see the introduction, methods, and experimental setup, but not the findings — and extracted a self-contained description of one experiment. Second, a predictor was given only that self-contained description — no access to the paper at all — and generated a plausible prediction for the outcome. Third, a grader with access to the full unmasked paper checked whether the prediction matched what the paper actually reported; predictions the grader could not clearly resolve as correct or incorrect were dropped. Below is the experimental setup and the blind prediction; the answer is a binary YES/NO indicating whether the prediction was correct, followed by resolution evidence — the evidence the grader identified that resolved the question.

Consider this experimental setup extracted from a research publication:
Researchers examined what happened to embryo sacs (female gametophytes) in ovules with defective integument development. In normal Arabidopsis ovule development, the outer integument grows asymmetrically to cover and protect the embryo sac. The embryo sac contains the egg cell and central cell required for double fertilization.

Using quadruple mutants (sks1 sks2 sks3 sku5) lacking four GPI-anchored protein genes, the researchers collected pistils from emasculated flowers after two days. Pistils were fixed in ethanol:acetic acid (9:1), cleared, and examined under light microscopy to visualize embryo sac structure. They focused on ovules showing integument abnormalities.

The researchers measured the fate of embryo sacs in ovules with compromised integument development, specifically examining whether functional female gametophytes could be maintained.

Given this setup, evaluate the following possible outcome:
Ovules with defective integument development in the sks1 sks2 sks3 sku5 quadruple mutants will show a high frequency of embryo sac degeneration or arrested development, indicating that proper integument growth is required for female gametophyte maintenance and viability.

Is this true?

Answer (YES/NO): YES